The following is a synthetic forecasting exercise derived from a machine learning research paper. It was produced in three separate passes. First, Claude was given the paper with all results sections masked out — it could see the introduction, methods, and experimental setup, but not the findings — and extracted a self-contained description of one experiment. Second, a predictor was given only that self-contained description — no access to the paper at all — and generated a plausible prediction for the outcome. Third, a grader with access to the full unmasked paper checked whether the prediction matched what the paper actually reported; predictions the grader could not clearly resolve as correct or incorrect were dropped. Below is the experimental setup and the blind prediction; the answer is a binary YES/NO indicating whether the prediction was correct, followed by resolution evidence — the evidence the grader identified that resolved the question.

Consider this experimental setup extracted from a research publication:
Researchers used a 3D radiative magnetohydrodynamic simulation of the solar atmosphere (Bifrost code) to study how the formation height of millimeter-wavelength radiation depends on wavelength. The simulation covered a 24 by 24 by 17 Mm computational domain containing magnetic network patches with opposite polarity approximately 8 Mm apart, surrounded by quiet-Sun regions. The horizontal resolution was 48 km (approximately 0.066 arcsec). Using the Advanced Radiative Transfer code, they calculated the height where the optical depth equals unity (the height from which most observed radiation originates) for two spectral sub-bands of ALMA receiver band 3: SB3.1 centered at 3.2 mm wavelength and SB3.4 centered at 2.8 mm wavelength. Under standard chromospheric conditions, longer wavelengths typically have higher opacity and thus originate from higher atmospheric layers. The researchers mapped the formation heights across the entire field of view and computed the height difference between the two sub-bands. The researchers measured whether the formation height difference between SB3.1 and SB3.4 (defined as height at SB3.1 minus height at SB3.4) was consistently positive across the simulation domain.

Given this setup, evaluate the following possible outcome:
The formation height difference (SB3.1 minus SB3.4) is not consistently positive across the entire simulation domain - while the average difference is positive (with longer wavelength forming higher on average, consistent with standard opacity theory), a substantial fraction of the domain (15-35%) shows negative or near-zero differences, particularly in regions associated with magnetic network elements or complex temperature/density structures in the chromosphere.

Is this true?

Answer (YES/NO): NO